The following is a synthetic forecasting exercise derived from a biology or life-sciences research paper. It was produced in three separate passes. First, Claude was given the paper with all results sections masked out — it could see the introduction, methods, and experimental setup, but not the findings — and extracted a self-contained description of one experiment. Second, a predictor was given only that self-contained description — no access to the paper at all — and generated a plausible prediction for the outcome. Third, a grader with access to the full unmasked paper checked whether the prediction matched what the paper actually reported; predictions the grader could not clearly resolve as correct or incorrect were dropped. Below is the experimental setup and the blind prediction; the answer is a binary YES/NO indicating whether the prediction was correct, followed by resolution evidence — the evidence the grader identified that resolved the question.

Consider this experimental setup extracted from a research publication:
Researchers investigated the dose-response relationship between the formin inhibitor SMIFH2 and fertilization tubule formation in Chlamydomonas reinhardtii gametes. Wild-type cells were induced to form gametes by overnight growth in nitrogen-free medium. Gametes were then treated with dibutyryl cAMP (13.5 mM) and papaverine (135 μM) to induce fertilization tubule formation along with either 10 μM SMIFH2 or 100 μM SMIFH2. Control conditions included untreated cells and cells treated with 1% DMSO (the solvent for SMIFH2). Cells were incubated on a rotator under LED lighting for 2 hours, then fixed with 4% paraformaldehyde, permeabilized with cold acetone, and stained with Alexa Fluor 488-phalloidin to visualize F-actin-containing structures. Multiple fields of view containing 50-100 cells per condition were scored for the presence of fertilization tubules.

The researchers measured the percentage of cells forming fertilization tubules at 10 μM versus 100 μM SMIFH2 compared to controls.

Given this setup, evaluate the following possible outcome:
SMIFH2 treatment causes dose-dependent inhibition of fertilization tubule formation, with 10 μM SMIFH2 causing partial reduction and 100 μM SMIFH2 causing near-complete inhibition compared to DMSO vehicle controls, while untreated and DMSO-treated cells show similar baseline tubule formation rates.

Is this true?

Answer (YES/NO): NO